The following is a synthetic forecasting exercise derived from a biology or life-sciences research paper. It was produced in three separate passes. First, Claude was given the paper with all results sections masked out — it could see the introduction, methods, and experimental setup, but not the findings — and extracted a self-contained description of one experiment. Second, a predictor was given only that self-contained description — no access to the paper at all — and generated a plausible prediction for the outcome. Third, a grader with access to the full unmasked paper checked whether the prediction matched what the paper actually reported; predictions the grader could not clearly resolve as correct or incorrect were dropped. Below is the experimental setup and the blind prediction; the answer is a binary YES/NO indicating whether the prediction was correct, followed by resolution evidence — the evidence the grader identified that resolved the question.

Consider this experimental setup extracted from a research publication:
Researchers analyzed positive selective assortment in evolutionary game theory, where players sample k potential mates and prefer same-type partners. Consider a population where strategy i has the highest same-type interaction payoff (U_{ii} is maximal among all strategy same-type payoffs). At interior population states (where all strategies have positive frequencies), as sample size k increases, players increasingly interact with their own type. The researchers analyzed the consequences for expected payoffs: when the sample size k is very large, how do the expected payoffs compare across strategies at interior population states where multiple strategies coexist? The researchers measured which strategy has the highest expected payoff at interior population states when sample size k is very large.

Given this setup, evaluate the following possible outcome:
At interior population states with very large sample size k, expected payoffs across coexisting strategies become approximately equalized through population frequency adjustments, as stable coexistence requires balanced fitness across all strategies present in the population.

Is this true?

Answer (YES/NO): NO